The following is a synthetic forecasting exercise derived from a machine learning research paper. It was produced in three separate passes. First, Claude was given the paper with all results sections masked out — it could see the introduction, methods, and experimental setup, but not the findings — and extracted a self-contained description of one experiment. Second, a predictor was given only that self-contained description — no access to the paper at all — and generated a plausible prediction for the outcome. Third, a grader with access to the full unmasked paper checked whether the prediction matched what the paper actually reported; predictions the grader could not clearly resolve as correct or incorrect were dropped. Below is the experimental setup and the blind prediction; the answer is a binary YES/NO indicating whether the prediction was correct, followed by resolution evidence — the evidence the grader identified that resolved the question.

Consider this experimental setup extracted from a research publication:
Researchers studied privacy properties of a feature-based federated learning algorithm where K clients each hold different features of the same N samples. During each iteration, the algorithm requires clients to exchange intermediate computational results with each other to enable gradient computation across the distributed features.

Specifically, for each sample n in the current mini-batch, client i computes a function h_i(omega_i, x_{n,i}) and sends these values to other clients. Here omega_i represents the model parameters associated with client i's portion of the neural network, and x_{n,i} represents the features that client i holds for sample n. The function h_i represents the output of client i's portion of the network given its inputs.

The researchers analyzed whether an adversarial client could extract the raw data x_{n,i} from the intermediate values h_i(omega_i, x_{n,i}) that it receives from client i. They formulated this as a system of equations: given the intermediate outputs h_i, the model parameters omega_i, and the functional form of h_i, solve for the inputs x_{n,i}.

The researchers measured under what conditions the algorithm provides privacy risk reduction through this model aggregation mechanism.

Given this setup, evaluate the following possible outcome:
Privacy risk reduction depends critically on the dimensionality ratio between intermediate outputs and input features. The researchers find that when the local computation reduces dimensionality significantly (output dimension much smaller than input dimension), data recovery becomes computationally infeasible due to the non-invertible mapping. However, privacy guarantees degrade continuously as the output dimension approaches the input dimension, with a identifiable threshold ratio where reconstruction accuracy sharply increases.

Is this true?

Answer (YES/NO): NO